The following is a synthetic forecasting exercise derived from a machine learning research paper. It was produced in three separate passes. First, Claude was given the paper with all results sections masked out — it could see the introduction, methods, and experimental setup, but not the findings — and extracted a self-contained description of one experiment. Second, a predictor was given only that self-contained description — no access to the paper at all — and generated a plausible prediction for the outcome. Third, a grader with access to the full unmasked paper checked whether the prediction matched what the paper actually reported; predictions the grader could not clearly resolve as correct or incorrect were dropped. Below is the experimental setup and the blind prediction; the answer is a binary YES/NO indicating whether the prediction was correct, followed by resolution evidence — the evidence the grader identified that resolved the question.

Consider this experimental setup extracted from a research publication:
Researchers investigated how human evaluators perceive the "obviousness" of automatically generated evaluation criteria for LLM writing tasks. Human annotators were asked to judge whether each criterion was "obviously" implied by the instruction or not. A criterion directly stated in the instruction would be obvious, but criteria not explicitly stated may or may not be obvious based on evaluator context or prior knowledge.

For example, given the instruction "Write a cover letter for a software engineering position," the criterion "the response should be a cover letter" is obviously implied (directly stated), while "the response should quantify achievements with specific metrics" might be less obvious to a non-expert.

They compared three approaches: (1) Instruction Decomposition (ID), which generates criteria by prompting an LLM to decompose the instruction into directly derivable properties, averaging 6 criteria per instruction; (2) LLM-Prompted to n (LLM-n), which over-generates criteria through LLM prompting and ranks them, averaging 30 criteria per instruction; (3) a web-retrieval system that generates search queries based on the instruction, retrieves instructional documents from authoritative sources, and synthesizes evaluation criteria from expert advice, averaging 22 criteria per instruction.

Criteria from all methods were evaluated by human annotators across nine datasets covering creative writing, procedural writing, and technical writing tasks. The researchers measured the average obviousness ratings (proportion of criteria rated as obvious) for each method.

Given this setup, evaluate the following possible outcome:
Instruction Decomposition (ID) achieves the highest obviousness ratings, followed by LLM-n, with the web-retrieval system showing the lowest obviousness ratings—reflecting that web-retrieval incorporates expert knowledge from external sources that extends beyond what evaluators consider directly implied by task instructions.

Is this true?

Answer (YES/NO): YES